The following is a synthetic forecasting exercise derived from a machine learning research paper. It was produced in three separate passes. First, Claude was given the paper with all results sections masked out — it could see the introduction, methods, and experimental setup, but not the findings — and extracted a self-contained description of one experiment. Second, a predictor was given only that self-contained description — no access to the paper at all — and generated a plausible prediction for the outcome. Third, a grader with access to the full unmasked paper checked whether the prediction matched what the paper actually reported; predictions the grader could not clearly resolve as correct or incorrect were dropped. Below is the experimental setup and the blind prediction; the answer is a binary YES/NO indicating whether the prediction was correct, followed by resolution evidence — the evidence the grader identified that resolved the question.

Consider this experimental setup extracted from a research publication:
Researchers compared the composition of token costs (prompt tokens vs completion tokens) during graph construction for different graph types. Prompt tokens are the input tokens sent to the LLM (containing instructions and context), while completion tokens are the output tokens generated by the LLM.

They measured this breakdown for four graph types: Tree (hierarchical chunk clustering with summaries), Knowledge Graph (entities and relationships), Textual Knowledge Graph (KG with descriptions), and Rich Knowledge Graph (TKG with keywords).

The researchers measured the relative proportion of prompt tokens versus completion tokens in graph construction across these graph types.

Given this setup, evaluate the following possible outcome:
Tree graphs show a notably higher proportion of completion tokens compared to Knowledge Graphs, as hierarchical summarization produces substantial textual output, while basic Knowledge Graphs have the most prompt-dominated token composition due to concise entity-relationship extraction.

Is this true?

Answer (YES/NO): NO